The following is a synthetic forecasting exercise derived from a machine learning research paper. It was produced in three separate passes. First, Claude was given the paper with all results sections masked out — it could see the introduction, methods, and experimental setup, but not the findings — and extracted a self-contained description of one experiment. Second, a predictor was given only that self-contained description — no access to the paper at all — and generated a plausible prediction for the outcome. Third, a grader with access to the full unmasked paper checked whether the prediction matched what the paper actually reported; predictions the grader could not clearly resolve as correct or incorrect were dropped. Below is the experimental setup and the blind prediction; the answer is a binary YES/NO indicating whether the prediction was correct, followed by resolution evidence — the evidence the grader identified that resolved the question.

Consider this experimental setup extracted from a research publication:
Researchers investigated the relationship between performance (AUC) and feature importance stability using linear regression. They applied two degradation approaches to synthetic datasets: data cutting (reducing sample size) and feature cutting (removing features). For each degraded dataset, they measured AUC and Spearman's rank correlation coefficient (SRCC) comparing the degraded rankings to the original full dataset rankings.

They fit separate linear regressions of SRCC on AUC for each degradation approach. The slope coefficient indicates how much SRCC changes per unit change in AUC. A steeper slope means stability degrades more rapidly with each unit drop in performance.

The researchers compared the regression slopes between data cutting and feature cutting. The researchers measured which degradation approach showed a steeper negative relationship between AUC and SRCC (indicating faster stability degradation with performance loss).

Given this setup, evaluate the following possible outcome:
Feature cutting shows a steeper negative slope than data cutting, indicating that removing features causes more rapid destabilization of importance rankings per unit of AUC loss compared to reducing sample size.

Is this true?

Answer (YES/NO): NO